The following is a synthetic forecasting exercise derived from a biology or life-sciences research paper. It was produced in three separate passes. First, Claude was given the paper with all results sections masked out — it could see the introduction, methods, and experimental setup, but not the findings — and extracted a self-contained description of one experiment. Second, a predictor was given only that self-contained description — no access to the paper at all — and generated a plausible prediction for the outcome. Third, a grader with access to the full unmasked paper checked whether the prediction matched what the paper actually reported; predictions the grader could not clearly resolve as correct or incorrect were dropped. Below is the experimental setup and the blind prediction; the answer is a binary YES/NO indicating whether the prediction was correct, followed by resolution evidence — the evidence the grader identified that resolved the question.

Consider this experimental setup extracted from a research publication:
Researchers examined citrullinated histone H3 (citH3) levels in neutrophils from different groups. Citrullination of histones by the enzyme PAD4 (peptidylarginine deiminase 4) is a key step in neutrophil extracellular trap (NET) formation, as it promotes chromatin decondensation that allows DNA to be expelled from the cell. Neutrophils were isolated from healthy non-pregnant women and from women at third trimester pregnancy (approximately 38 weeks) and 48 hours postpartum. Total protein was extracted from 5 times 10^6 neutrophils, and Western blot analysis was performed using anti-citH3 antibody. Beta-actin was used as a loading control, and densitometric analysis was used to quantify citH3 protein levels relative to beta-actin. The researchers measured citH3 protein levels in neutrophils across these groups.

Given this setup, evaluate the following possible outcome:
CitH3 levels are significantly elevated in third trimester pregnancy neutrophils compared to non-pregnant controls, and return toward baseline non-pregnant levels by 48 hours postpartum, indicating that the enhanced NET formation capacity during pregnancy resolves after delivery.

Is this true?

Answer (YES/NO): NO